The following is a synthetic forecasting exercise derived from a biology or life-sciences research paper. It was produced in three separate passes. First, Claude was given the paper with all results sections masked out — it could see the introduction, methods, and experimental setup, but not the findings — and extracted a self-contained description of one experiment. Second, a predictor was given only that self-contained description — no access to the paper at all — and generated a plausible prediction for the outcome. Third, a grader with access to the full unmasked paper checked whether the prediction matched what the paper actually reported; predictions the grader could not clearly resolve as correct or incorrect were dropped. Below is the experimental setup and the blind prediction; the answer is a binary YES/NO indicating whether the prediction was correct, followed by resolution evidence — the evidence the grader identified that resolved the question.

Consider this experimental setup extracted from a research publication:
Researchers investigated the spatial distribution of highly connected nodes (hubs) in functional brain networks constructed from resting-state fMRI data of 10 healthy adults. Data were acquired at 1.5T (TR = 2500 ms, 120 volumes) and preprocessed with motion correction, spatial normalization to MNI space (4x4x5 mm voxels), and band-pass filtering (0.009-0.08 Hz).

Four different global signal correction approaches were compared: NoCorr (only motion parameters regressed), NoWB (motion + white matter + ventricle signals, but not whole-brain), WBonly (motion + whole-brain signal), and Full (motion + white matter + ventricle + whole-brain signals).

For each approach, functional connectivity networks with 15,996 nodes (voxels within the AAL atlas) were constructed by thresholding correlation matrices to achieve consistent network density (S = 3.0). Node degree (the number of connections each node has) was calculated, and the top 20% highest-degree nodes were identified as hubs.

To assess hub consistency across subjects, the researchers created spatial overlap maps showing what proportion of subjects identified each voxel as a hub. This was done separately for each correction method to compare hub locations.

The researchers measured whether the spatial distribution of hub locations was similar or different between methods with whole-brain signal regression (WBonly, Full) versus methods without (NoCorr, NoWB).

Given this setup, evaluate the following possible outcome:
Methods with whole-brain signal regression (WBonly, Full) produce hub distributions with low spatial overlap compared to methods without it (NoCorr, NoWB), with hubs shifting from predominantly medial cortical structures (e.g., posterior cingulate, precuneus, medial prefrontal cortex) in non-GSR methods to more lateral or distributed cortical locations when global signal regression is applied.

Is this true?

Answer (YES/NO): NO